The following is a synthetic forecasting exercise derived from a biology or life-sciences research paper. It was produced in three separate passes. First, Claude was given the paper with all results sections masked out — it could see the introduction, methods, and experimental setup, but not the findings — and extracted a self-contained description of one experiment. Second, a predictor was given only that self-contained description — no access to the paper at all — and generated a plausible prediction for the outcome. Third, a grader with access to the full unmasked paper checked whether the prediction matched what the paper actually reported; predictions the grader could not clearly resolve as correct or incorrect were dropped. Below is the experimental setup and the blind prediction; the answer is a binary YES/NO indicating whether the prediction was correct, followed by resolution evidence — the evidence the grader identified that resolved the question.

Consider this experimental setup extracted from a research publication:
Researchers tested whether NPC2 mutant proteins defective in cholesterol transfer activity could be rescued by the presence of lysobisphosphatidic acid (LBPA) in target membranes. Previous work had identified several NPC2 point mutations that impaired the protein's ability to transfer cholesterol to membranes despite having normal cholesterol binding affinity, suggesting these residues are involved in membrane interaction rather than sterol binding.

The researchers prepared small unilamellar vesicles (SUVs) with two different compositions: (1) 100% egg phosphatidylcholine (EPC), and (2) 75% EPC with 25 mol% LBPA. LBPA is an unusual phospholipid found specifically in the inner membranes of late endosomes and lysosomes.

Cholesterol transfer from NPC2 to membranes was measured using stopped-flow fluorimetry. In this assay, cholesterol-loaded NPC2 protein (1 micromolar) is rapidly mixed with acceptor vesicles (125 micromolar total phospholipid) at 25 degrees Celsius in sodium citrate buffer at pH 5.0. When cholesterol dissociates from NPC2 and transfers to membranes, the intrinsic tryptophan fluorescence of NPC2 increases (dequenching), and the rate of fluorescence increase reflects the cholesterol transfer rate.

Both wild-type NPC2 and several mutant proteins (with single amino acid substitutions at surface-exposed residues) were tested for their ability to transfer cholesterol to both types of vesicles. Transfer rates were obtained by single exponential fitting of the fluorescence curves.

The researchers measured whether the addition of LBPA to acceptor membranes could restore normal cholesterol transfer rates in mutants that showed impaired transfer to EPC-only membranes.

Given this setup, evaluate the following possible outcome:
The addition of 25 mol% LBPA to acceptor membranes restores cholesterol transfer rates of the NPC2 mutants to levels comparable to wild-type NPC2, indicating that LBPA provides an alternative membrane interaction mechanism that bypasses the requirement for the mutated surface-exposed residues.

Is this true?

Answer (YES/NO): NO